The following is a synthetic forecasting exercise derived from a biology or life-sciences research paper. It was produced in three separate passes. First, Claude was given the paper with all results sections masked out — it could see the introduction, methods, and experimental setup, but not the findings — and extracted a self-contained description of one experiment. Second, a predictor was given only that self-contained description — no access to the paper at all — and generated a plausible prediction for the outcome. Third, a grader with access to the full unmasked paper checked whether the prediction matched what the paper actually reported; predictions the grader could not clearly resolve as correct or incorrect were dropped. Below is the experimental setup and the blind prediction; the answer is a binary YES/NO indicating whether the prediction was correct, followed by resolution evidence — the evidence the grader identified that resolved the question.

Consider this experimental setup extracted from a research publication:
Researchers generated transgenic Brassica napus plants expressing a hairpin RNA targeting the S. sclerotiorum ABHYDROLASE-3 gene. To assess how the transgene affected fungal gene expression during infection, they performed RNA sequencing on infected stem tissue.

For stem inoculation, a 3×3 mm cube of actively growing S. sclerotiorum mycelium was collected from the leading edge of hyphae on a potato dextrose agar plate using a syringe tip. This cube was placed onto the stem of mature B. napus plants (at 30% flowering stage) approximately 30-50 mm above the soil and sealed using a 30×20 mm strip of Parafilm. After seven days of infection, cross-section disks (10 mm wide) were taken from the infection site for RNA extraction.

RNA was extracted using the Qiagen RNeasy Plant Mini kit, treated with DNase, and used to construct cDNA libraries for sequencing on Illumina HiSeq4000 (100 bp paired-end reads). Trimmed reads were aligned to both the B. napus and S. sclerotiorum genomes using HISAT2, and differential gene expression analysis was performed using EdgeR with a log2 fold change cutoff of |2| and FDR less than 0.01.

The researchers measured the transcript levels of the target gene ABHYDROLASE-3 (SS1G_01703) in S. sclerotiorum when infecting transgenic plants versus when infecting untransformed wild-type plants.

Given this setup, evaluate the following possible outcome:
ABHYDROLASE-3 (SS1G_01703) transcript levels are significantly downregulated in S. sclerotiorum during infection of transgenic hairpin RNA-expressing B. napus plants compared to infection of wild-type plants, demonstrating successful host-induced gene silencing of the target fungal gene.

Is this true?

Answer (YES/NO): YES